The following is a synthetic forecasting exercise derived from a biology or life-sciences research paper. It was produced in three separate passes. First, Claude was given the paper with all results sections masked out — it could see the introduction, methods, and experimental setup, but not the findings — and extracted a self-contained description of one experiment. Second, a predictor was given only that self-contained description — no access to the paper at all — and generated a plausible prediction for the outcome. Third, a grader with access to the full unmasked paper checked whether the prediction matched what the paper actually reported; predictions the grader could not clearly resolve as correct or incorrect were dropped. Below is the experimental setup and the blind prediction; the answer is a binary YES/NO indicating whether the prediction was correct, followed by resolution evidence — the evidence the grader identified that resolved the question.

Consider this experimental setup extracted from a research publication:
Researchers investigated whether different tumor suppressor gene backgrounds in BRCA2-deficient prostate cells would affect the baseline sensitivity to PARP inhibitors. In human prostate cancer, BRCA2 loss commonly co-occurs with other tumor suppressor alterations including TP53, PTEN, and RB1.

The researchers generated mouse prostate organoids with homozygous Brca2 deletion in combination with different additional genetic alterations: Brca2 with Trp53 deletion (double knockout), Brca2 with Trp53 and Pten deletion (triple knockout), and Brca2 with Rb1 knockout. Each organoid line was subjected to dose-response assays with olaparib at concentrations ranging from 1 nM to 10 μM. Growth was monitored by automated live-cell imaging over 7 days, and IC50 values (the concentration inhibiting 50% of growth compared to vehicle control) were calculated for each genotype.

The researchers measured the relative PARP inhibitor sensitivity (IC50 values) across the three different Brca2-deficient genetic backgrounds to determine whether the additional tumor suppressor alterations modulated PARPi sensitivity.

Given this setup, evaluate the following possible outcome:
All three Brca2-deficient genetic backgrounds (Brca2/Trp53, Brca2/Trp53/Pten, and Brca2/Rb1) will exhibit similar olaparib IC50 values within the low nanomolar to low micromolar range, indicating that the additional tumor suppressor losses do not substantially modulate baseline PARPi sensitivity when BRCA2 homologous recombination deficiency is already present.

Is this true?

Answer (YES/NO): NO